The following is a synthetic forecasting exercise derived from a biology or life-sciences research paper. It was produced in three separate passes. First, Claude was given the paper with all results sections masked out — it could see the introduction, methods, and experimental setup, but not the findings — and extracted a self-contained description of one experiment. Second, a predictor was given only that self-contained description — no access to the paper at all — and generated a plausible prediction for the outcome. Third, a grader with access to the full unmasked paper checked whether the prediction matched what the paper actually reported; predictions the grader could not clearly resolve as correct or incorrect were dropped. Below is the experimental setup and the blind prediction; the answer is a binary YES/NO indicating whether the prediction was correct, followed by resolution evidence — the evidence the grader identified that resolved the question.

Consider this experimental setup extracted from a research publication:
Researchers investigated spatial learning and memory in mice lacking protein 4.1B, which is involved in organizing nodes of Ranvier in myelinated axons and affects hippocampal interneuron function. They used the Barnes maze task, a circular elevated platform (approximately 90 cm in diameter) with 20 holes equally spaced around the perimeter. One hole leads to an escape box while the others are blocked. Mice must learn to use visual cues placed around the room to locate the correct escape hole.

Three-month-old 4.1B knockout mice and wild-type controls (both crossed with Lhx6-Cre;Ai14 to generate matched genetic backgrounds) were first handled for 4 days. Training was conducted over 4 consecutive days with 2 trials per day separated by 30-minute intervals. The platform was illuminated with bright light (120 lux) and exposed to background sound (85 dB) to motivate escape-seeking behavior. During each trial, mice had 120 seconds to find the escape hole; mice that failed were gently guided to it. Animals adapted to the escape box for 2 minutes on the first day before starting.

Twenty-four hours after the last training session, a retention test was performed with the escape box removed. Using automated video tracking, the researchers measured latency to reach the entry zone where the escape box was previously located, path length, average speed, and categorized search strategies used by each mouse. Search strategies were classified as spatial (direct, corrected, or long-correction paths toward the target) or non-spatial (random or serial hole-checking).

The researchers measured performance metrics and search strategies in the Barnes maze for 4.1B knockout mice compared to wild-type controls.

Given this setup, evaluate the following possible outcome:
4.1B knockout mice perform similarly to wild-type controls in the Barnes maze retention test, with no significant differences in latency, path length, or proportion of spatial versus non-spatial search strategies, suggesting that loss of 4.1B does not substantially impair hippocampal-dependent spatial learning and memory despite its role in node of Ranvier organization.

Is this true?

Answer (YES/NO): NO